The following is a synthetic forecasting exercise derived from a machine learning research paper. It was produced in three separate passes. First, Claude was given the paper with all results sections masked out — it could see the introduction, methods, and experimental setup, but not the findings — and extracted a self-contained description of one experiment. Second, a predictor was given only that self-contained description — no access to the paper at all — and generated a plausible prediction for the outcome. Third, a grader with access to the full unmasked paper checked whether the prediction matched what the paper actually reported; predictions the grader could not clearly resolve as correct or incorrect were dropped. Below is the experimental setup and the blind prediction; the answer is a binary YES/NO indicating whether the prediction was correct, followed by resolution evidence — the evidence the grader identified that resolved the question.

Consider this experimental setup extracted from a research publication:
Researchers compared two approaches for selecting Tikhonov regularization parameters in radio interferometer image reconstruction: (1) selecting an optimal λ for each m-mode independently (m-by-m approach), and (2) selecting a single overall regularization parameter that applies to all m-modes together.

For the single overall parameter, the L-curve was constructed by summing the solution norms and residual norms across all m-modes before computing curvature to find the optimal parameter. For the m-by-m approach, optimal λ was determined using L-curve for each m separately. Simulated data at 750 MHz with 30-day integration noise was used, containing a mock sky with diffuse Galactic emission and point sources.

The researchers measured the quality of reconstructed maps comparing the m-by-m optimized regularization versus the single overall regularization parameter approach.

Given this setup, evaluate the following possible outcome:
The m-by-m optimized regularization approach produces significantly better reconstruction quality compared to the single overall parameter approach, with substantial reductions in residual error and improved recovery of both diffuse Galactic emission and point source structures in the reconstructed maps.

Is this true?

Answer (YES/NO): NO